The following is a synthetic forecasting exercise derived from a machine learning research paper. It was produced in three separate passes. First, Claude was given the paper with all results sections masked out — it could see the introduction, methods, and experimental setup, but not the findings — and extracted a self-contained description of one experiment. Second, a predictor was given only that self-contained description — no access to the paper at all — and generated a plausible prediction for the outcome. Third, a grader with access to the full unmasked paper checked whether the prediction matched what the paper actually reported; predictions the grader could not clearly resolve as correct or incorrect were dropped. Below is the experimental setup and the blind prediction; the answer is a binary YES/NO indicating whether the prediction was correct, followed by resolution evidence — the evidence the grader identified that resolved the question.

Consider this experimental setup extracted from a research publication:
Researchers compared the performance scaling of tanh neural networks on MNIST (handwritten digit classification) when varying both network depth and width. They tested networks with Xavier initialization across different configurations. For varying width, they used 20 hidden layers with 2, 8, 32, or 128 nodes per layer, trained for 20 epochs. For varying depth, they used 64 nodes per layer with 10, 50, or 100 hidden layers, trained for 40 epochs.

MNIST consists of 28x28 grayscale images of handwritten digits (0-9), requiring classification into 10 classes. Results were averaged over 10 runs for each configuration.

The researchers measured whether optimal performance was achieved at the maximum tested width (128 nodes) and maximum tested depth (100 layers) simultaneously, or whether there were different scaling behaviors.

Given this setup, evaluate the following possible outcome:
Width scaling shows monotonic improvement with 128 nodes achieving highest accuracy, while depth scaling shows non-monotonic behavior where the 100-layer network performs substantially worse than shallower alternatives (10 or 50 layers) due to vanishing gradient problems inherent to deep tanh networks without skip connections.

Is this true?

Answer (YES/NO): YES